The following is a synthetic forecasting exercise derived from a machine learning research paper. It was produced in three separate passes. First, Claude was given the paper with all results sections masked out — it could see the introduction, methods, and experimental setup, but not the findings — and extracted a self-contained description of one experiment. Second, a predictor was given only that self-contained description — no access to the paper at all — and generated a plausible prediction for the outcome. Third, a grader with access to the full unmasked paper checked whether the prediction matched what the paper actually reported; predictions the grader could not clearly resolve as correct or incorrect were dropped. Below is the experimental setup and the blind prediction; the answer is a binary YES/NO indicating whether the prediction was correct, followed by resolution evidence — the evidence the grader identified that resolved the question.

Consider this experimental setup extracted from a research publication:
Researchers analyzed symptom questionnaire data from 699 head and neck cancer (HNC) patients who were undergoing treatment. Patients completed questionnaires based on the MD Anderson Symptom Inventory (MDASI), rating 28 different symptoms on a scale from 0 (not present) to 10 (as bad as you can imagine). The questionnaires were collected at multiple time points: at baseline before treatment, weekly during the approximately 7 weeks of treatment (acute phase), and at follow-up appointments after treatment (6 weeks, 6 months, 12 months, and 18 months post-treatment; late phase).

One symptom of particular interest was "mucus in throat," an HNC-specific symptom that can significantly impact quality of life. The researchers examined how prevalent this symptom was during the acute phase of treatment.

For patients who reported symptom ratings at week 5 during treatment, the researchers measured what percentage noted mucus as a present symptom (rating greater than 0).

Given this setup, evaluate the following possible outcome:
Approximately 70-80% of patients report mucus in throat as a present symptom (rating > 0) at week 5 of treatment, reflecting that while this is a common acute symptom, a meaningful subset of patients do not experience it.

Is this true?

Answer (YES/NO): NO